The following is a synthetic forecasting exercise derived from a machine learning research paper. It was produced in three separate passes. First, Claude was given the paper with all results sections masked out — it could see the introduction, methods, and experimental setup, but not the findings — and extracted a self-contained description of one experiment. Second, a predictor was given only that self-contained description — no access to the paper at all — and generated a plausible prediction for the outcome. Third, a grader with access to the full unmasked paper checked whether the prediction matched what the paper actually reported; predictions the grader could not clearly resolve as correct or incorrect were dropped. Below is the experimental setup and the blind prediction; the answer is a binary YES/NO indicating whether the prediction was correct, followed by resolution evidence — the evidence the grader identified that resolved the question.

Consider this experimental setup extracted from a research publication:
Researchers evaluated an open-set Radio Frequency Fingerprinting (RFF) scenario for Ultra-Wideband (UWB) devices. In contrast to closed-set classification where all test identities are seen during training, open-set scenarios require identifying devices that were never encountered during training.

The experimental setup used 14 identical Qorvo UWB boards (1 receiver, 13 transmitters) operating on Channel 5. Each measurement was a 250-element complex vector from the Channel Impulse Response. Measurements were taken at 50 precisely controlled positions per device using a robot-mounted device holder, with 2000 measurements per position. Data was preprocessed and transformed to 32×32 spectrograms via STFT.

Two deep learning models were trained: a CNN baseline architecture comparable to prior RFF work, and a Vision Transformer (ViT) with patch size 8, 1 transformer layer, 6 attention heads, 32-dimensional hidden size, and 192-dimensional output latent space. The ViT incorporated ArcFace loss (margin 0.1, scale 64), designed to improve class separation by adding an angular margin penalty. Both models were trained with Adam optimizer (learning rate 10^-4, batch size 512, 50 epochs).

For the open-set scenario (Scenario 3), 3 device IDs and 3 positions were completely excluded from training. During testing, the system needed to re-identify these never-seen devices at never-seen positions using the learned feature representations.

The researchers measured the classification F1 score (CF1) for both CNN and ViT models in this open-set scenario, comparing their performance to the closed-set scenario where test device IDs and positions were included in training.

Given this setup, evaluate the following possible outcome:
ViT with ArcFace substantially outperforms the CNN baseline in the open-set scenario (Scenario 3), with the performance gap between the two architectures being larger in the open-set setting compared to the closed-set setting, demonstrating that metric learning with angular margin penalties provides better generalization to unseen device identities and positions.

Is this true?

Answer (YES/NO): YES